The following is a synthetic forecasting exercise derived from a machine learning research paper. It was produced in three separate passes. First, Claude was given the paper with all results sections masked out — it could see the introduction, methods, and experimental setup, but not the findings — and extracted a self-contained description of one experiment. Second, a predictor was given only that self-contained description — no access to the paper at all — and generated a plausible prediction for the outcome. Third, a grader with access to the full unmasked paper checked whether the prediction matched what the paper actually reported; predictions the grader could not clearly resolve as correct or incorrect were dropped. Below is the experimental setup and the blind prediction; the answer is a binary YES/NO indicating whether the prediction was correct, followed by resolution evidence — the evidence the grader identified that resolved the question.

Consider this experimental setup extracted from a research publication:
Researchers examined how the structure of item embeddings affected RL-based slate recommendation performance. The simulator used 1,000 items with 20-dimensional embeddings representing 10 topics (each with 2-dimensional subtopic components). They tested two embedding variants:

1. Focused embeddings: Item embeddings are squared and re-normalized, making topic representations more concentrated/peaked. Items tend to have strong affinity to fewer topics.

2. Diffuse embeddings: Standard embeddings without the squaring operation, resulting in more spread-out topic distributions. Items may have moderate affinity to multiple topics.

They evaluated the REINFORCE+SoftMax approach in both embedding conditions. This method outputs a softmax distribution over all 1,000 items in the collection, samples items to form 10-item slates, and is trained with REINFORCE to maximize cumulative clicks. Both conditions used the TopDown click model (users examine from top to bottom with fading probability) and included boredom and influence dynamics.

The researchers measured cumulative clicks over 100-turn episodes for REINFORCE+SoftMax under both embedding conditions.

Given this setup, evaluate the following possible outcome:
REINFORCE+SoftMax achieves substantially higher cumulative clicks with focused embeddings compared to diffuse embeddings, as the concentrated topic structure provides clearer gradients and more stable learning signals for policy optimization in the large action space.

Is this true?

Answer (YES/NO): NO